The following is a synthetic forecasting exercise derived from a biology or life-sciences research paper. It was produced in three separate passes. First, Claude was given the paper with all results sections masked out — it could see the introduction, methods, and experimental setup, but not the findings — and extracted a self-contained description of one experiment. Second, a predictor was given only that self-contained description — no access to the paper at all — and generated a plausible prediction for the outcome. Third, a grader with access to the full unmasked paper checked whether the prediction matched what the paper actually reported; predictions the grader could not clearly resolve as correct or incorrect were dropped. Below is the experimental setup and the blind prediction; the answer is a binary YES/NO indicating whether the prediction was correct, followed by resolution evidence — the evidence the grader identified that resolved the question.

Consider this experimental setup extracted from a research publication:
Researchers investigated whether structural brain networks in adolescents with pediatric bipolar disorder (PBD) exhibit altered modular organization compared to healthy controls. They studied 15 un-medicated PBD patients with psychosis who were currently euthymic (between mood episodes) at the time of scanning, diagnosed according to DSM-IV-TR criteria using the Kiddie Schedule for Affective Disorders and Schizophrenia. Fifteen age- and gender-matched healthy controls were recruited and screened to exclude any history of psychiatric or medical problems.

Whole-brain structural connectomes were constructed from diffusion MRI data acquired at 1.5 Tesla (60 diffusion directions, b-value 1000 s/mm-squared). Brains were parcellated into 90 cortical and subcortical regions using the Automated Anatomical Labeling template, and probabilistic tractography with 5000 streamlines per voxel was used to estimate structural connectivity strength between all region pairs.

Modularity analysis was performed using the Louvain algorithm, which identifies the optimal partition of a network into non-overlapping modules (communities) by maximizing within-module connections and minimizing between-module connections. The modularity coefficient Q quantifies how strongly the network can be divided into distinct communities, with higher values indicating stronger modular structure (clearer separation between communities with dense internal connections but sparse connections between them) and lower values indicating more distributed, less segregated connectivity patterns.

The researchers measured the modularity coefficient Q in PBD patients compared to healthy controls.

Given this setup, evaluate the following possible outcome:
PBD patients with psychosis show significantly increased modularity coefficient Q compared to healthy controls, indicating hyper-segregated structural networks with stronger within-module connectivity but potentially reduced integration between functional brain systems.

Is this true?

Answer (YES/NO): NO